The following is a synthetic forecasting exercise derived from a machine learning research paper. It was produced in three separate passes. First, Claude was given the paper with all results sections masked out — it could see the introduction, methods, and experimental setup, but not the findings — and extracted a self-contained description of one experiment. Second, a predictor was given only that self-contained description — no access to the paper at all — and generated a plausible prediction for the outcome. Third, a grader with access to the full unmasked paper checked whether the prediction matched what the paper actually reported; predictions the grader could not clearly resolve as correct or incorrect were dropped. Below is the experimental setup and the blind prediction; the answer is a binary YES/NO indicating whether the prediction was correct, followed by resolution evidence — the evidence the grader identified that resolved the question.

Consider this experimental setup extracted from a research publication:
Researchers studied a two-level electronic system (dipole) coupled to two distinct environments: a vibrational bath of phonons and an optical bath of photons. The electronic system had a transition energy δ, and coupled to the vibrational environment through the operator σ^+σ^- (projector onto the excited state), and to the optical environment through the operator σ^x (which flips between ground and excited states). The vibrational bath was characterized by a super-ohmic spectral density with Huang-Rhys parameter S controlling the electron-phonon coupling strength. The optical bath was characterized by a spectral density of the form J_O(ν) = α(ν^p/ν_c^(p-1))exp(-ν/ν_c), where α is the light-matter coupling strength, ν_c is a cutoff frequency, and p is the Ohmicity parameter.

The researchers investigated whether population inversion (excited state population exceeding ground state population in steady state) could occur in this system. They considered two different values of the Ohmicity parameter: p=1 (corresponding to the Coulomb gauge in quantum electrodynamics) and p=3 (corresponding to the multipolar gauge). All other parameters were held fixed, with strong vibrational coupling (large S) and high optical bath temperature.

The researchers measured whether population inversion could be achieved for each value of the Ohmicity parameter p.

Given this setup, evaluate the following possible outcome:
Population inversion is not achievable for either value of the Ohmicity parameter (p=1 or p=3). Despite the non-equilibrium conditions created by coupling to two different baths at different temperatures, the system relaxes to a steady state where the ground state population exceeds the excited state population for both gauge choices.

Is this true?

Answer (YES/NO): NO